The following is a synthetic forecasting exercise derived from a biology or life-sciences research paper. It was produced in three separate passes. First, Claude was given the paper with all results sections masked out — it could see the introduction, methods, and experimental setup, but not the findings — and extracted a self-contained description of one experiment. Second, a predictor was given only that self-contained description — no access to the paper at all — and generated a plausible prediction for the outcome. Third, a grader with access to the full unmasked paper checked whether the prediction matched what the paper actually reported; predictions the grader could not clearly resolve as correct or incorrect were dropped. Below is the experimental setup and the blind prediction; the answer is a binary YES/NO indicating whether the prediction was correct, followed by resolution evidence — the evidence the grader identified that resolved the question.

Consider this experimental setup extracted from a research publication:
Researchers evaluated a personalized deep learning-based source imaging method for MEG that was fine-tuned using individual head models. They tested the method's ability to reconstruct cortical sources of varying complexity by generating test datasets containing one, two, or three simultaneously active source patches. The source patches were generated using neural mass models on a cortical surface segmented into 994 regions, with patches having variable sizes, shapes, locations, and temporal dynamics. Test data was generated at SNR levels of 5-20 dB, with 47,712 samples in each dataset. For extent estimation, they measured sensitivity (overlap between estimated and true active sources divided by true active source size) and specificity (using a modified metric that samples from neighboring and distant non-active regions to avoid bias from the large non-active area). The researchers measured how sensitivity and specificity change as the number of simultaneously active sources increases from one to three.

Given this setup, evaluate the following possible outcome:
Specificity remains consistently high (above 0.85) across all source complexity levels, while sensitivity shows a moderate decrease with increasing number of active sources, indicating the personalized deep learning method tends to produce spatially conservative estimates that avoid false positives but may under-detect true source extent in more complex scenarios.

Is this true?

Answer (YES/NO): YES